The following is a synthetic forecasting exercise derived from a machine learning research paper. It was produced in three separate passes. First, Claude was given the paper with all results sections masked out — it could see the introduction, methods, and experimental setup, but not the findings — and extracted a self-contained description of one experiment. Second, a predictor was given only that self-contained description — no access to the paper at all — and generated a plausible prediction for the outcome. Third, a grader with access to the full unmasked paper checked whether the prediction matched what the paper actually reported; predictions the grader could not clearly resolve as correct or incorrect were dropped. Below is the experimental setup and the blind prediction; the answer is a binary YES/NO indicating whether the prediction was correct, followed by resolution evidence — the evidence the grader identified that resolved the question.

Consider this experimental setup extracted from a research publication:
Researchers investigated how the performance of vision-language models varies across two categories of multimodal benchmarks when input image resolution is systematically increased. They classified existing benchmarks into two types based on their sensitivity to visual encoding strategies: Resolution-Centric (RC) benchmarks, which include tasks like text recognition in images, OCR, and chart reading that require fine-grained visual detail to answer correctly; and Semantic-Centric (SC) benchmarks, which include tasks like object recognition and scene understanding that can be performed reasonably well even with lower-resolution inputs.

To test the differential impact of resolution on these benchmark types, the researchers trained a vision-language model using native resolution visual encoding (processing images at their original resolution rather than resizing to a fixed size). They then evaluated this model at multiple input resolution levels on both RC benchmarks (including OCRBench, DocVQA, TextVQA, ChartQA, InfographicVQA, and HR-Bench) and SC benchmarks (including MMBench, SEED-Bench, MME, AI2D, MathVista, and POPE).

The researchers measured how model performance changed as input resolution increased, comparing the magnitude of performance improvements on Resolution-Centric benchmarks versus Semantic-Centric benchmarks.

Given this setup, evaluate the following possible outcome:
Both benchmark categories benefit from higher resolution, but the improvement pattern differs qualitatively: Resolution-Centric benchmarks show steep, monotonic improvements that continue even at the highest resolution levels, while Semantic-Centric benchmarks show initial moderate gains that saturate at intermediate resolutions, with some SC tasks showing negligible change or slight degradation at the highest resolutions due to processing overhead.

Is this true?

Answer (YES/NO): NO